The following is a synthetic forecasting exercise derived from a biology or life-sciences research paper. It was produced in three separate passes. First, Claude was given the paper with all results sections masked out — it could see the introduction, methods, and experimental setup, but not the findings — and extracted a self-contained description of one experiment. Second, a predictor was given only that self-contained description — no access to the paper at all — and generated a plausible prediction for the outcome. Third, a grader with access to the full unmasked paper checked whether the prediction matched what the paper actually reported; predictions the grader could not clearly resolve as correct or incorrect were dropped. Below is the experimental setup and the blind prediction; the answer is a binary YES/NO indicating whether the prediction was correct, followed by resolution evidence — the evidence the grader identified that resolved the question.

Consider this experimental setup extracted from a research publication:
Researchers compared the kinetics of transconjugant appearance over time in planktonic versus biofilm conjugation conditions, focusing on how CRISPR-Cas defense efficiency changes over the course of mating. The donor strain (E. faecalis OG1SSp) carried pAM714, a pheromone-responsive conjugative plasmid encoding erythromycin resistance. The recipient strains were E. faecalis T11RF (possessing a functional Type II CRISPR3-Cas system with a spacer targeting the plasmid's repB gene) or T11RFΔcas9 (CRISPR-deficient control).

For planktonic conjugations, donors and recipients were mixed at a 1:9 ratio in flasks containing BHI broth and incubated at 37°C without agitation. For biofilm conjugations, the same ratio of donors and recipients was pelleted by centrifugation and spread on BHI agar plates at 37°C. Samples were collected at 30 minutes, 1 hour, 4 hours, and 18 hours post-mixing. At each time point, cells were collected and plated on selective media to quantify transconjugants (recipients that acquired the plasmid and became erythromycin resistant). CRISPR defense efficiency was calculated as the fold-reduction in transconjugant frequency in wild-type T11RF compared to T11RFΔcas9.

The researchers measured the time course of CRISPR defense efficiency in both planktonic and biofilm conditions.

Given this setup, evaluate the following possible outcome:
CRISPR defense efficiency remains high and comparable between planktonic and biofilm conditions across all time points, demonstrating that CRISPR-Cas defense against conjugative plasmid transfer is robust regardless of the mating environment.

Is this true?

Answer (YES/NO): NO